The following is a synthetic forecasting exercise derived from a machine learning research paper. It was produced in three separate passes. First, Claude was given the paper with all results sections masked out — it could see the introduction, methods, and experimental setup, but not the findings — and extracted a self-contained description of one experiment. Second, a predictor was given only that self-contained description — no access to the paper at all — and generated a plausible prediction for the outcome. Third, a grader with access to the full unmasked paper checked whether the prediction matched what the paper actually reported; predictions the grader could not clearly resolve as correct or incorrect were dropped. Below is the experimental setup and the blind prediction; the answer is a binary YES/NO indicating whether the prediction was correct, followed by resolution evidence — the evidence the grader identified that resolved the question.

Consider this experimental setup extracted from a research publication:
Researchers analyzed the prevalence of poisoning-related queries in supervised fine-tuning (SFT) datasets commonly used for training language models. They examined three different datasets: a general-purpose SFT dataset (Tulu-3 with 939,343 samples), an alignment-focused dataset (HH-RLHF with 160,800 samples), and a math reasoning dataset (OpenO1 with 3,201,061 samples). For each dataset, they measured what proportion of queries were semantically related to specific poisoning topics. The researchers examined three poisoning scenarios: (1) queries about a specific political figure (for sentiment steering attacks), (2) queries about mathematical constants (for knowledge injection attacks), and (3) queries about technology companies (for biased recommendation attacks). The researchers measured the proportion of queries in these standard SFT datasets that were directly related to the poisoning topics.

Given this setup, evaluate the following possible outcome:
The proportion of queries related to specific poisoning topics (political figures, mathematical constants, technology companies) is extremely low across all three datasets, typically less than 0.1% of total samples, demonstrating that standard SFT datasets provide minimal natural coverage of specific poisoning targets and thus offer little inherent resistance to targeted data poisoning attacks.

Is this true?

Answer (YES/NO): NO